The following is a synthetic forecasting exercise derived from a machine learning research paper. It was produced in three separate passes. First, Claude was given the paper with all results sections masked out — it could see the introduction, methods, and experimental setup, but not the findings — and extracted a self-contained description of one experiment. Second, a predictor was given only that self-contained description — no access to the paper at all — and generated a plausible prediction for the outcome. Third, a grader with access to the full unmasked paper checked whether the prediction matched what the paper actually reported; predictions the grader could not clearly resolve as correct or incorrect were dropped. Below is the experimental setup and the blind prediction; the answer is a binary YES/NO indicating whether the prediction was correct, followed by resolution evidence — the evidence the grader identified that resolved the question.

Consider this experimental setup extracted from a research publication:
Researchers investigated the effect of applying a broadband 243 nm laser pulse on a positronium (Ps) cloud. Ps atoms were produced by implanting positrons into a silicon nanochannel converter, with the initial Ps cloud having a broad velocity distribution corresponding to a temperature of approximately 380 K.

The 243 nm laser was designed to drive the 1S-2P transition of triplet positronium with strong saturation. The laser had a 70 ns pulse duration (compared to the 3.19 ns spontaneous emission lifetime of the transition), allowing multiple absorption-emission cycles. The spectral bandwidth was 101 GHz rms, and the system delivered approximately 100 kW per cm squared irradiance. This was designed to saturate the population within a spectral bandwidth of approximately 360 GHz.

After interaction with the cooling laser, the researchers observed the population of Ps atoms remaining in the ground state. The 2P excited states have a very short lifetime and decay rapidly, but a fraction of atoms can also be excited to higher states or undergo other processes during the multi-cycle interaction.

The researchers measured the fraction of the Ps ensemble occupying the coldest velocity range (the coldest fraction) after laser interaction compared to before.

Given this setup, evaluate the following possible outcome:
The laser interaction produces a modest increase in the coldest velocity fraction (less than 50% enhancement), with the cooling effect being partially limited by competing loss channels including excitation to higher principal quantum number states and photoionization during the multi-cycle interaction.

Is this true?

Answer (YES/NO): NO